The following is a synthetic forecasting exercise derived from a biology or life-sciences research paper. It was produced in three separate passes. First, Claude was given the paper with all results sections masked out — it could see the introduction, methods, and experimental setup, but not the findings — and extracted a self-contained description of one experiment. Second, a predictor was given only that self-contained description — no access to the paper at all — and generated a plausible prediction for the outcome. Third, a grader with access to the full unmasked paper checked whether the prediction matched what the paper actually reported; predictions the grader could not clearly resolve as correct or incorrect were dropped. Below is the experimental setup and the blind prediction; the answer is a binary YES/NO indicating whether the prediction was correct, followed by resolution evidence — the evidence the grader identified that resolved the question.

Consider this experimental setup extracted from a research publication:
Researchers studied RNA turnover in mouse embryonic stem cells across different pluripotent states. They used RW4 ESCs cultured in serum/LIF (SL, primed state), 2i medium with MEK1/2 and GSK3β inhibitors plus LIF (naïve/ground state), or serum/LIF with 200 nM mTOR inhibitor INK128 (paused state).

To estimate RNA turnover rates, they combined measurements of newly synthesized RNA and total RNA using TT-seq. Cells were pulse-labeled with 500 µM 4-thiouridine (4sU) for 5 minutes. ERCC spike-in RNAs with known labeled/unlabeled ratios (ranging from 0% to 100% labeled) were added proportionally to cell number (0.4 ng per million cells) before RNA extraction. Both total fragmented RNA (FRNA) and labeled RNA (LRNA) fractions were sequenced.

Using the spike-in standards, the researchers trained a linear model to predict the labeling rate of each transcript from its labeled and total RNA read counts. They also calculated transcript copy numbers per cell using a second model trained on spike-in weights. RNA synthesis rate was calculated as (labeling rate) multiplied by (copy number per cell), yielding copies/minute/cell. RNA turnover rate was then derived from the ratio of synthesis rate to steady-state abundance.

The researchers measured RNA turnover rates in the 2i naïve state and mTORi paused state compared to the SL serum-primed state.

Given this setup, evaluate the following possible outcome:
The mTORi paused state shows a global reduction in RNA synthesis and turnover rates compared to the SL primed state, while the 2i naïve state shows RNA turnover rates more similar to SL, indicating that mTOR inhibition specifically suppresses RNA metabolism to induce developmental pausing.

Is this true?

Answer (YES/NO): NO